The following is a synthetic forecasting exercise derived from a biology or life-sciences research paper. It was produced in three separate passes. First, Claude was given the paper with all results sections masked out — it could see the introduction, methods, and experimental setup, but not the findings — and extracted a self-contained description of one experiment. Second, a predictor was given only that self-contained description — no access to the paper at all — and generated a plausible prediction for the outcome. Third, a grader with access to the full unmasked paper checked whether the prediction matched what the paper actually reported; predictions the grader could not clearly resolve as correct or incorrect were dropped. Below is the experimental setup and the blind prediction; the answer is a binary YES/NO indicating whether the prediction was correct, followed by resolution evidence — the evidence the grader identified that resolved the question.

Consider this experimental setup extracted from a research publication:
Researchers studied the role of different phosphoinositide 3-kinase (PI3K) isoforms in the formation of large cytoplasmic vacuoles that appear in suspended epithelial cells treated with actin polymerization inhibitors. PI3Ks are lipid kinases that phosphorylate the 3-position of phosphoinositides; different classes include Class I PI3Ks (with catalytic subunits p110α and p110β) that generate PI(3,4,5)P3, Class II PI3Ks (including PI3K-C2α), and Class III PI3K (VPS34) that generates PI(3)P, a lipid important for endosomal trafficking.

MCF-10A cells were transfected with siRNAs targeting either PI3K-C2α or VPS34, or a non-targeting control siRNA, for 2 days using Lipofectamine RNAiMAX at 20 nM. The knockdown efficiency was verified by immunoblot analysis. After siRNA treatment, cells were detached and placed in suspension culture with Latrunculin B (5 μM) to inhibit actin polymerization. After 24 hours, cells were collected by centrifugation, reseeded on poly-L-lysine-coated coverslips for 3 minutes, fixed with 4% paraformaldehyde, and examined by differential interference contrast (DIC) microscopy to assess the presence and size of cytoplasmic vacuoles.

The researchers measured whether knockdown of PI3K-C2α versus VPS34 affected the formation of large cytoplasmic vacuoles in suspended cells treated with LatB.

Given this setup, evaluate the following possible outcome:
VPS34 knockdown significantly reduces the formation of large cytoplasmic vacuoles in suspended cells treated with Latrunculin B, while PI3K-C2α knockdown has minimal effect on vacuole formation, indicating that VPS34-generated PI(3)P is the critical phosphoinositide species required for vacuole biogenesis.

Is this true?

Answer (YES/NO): NO